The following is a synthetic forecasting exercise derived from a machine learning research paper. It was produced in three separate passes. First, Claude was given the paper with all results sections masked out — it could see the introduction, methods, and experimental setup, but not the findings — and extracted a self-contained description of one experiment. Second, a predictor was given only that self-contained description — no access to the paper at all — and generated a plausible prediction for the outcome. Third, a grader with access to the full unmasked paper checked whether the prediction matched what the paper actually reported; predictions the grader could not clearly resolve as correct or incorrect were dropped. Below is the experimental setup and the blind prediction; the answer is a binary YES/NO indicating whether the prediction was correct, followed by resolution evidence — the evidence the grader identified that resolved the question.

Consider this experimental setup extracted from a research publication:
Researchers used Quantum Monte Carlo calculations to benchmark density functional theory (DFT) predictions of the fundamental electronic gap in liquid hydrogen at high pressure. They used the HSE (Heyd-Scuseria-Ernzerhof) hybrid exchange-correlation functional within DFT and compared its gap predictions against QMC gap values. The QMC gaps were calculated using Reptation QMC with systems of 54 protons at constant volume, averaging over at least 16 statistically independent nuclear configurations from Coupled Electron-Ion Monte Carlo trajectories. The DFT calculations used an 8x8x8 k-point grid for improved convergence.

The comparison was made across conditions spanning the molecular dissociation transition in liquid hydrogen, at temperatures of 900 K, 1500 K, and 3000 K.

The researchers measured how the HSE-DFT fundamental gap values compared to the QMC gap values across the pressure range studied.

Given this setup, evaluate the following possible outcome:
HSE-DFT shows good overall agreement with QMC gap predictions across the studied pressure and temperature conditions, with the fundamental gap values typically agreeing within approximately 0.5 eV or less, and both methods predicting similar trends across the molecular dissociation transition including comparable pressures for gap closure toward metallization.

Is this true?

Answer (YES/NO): NO